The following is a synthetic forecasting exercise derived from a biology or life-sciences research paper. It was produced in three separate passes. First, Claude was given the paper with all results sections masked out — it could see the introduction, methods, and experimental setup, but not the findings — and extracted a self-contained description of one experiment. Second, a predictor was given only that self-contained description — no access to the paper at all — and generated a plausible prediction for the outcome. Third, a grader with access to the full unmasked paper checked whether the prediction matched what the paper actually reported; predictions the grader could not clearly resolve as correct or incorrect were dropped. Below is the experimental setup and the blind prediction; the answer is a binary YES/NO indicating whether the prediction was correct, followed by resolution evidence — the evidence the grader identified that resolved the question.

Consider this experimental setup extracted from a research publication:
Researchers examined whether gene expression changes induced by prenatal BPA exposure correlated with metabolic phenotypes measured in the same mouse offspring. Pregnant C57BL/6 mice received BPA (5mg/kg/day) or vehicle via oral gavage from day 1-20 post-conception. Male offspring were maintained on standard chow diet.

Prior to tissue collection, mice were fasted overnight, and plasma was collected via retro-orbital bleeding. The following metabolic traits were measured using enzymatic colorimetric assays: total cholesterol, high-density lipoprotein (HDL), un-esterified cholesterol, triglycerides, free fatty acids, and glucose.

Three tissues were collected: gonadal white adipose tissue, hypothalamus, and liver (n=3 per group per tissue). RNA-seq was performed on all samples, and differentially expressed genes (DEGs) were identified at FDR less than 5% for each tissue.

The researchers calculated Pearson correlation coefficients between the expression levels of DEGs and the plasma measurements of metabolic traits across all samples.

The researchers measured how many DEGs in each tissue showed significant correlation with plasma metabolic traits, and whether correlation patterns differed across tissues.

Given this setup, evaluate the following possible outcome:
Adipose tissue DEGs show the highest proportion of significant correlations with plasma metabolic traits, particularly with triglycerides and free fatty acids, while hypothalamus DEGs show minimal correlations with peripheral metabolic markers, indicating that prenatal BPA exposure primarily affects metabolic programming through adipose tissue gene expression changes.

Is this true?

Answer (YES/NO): NO